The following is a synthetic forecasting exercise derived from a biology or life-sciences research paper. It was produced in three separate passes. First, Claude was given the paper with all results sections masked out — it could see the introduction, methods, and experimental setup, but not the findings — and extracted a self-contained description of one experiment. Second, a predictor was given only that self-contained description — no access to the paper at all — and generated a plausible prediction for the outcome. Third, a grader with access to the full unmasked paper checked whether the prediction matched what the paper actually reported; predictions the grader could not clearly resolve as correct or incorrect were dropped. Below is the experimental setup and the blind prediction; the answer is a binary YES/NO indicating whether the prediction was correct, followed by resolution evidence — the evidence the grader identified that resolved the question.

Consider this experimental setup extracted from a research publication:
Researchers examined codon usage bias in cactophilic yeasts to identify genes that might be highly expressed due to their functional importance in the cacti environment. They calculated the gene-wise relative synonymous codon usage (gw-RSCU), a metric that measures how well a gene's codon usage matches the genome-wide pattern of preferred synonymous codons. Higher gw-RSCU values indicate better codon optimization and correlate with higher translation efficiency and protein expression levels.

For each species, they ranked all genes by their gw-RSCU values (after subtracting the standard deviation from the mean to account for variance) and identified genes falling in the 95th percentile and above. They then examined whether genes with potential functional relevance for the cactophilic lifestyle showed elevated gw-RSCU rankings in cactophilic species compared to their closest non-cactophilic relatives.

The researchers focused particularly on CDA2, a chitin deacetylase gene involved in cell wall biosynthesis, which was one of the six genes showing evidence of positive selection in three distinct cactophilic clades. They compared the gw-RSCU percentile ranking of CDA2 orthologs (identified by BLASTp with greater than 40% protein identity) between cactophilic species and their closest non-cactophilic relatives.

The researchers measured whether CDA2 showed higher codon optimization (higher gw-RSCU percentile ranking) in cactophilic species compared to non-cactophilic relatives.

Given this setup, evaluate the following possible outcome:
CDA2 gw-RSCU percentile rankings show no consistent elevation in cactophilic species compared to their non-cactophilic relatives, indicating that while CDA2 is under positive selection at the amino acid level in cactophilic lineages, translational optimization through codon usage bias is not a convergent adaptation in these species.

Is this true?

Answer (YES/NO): NO